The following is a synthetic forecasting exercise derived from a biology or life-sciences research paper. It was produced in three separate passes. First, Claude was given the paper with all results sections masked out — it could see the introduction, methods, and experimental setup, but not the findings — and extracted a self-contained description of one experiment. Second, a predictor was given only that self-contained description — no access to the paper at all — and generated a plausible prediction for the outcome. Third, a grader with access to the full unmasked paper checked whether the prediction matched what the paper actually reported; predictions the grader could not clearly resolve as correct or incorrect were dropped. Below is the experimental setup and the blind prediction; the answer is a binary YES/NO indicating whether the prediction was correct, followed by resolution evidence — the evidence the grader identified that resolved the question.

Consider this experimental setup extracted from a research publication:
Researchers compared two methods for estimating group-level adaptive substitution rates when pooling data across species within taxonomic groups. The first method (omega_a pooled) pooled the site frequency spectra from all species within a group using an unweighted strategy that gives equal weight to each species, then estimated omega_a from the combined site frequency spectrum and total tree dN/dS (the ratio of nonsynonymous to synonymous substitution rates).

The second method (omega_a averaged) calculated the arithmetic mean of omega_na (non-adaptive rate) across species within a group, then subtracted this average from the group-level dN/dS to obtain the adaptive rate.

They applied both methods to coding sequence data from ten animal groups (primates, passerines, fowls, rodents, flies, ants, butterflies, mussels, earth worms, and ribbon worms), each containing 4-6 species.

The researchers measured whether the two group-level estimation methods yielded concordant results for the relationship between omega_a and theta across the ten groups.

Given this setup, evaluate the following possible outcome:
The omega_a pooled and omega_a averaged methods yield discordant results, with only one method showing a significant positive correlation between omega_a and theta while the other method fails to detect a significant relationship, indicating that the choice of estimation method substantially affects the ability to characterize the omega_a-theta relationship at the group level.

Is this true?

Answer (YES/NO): NO